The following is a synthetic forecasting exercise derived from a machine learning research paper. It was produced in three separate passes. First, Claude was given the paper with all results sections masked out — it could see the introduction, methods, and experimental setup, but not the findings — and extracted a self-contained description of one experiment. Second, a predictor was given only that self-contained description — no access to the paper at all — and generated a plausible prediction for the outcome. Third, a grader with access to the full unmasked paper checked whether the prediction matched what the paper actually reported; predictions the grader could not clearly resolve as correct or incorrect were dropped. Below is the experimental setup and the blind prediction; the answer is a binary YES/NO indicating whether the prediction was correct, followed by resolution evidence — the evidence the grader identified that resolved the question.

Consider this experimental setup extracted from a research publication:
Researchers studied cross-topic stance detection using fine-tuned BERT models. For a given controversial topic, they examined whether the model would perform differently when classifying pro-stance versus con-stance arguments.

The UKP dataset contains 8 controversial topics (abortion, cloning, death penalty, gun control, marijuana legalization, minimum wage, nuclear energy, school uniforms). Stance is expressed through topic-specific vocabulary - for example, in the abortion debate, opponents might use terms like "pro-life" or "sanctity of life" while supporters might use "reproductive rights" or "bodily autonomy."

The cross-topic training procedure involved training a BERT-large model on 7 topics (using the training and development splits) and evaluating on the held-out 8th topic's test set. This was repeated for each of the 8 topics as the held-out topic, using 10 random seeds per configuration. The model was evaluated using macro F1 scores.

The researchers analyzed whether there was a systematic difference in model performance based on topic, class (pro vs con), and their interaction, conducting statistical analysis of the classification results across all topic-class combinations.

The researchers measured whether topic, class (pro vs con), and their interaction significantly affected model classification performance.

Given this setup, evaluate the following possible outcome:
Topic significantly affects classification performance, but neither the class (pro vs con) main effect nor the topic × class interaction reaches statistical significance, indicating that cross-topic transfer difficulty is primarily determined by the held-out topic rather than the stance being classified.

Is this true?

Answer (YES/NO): NO